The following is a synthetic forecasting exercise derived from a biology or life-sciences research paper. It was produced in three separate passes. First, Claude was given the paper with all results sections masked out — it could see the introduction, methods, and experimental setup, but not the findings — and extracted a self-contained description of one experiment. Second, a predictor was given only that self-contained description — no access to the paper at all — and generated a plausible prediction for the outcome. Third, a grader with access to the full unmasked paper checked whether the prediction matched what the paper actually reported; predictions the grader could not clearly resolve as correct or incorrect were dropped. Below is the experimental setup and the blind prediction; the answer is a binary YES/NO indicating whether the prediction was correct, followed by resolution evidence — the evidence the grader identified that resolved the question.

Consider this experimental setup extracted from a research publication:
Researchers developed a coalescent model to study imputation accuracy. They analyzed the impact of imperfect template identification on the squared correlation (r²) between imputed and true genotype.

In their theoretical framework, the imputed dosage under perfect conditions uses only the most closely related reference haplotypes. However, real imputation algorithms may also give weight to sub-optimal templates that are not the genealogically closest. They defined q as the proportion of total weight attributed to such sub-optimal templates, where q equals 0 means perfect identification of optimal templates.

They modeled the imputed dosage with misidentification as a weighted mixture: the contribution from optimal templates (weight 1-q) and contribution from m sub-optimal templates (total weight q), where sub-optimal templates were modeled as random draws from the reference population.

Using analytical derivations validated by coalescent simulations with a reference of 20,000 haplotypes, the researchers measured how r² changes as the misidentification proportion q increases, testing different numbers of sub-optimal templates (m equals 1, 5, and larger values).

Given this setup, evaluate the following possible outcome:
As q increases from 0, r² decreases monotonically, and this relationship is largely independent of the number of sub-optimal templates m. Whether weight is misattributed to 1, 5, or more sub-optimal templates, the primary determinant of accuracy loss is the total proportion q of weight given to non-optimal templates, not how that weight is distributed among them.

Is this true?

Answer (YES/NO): NO